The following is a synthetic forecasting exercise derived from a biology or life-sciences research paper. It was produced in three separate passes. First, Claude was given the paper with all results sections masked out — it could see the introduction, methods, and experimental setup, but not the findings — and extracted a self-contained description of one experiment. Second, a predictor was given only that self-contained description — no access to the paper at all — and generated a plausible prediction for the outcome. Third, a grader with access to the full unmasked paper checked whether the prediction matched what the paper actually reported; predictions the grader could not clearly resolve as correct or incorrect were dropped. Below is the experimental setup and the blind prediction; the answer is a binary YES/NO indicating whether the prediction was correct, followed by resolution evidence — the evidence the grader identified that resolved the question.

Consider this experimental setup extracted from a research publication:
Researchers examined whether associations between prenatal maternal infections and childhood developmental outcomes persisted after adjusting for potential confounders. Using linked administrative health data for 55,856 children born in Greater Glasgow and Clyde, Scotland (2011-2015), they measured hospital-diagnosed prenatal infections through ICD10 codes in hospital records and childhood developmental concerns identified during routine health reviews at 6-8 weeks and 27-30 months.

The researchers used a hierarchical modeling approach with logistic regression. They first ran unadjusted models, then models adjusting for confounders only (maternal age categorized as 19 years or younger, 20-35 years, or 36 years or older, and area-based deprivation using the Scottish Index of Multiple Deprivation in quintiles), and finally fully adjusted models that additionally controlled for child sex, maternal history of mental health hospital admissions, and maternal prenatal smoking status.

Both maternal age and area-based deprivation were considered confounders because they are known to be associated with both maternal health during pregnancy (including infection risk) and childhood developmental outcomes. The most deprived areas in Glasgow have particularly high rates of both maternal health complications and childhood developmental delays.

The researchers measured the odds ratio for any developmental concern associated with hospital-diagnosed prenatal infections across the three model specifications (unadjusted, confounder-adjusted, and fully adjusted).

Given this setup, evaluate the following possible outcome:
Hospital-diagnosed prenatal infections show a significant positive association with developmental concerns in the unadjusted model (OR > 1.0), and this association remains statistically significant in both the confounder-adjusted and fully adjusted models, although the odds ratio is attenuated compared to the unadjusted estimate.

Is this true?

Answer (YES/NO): YES